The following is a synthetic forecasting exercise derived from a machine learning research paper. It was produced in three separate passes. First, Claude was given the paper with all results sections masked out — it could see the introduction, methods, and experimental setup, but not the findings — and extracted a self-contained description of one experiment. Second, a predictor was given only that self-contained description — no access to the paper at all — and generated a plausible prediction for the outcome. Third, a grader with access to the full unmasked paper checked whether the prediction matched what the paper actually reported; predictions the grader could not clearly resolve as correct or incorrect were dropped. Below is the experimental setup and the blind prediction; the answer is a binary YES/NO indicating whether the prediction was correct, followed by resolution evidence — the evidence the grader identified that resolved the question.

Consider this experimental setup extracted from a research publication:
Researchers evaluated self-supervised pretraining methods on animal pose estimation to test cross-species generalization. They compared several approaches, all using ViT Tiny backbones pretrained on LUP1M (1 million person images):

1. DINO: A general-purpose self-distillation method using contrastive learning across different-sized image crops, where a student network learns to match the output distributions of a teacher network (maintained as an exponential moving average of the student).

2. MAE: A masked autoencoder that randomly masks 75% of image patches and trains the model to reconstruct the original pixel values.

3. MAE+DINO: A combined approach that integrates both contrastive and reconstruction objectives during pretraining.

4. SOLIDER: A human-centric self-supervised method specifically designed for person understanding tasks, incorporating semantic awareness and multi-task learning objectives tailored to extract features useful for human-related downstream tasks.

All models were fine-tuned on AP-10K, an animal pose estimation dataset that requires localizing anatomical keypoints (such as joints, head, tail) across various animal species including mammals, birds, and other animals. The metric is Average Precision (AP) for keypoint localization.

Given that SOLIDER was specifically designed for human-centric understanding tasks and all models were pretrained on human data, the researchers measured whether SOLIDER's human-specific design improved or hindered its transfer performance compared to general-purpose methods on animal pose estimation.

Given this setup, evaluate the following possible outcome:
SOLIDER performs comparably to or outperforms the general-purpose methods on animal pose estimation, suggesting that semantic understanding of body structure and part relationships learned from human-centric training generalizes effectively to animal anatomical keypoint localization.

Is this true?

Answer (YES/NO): NO